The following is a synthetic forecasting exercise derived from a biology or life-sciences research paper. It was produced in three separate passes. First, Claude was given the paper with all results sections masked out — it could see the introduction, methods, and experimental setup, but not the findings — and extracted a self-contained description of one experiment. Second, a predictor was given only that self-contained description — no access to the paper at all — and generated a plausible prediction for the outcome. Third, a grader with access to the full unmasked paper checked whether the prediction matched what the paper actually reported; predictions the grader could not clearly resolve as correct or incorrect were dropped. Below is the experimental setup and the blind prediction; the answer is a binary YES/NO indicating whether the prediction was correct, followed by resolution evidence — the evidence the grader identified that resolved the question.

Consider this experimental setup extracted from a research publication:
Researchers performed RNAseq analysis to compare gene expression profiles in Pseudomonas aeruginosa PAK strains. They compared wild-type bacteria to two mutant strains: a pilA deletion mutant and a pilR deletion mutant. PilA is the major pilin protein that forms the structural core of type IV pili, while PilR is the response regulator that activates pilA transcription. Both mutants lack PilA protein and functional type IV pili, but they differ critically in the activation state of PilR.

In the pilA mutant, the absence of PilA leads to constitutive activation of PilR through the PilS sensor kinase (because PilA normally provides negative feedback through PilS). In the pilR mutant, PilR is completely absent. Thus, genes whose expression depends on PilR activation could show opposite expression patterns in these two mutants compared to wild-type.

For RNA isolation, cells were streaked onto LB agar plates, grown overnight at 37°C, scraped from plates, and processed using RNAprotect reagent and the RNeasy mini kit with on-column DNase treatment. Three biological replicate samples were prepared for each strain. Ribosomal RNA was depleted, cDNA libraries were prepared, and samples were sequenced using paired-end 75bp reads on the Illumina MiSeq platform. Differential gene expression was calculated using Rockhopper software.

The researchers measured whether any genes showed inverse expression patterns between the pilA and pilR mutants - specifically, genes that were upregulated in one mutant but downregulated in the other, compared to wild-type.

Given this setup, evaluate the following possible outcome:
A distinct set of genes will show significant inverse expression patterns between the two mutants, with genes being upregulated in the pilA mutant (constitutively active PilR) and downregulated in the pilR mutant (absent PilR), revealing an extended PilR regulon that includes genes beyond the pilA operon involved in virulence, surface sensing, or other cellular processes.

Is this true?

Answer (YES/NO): YES